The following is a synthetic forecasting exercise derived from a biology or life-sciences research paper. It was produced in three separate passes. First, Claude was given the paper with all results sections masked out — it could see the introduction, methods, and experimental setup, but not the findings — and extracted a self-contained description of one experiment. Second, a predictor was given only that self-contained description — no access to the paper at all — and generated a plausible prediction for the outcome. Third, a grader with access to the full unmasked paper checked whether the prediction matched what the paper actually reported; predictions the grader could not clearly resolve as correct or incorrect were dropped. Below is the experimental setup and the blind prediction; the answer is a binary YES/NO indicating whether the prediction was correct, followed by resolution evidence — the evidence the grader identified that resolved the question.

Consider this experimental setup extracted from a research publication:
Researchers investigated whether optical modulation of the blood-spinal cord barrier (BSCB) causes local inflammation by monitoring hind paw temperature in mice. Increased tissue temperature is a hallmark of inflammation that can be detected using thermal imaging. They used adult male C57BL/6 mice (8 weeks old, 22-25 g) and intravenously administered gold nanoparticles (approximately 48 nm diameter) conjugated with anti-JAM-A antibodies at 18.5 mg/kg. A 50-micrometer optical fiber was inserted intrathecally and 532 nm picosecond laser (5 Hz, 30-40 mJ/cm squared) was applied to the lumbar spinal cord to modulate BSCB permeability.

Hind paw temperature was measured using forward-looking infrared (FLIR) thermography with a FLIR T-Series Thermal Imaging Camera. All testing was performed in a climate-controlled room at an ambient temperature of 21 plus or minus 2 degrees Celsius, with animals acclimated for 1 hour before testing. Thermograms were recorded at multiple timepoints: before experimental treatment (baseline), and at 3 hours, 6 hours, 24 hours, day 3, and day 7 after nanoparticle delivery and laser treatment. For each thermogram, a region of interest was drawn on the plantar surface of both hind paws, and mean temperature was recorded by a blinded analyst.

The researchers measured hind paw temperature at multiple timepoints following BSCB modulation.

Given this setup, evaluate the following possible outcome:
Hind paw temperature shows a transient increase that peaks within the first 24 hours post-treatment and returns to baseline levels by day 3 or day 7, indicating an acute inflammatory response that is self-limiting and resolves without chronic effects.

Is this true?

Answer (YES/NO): NO